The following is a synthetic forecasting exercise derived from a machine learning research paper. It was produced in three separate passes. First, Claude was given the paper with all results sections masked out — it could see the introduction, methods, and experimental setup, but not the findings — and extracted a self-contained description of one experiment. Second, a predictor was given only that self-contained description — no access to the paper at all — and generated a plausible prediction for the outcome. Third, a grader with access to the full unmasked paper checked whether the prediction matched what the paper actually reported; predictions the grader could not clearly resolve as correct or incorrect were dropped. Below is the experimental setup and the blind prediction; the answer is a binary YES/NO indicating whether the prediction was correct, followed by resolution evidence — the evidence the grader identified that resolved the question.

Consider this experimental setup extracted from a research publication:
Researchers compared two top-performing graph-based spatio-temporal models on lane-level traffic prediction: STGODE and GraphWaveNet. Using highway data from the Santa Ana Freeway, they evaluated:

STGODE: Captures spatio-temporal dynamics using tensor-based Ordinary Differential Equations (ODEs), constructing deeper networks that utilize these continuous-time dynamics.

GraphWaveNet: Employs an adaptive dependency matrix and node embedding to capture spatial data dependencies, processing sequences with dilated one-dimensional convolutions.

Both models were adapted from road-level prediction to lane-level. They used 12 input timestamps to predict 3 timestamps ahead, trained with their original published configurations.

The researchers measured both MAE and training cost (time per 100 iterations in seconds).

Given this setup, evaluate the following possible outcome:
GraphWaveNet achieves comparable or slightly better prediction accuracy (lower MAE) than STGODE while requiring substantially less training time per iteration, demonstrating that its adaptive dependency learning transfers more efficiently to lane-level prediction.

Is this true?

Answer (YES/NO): NO